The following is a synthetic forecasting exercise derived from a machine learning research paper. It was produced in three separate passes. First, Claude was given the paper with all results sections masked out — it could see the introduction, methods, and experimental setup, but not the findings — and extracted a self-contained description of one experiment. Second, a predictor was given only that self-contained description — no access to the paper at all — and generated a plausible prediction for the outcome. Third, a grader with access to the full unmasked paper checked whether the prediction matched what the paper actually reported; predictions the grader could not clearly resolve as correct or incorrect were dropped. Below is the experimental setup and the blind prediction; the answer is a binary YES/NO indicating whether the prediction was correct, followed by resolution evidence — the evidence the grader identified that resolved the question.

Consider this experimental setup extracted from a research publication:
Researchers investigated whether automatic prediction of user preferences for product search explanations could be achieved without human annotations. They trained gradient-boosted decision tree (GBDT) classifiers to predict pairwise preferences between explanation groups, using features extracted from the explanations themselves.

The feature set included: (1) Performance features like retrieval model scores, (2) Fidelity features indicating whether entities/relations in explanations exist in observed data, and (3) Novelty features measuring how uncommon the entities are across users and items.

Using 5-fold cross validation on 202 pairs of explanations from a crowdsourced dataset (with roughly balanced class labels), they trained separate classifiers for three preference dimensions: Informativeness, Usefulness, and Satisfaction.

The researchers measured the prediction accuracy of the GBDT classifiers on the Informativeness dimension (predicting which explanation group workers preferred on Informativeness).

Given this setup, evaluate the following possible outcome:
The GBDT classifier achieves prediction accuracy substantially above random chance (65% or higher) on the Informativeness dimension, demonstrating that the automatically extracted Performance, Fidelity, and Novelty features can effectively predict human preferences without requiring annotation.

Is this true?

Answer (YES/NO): NO